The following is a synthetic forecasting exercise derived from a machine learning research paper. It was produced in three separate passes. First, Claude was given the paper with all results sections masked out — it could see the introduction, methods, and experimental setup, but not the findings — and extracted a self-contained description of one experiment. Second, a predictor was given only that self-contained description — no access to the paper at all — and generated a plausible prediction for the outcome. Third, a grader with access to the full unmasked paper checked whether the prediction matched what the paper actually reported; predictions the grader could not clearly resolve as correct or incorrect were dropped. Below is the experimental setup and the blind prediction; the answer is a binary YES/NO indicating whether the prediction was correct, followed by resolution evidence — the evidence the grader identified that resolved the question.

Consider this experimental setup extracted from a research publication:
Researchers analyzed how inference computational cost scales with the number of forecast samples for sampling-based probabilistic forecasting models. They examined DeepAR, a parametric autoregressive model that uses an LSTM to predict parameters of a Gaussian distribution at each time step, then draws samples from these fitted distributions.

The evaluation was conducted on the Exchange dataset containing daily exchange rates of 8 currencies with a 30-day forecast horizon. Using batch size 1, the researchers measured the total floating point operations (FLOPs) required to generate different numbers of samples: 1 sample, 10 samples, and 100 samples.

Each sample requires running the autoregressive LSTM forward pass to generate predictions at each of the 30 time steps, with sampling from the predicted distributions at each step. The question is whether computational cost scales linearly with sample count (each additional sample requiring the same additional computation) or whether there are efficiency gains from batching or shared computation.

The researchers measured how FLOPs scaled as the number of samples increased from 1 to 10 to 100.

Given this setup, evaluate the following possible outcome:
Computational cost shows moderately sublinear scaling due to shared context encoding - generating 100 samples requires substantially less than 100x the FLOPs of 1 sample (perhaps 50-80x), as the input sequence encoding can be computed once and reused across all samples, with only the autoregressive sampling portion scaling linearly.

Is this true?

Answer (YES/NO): NO